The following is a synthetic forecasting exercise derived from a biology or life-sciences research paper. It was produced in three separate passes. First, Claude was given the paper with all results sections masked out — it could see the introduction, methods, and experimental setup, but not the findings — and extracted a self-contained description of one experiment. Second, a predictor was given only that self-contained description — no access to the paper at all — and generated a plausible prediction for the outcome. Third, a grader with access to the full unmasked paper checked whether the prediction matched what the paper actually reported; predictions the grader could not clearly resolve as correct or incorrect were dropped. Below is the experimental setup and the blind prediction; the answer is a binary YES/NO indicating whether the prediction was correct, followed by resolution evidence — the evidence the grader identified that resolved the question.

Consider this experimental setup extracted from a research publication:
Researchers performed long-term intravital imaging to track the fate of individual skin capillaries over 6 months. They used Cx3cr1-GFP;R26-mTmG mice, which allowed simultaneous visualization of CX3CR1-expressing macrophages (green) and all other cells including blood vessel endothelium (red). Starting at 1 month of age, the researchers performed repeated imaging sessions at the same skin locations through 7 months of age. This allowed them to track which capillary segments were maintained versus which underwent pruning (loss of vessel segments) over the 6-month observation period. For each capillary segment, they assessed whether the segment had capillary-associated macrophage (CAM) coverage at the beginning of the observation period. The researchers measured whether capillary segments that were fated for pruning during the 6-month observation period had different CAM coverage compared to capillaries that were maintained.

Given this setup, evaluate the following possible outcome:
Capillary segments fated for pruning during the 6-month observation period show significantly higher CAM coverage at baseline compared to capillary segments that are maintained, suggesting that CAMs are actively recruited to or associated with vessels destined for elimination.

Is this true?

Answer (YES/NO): NO